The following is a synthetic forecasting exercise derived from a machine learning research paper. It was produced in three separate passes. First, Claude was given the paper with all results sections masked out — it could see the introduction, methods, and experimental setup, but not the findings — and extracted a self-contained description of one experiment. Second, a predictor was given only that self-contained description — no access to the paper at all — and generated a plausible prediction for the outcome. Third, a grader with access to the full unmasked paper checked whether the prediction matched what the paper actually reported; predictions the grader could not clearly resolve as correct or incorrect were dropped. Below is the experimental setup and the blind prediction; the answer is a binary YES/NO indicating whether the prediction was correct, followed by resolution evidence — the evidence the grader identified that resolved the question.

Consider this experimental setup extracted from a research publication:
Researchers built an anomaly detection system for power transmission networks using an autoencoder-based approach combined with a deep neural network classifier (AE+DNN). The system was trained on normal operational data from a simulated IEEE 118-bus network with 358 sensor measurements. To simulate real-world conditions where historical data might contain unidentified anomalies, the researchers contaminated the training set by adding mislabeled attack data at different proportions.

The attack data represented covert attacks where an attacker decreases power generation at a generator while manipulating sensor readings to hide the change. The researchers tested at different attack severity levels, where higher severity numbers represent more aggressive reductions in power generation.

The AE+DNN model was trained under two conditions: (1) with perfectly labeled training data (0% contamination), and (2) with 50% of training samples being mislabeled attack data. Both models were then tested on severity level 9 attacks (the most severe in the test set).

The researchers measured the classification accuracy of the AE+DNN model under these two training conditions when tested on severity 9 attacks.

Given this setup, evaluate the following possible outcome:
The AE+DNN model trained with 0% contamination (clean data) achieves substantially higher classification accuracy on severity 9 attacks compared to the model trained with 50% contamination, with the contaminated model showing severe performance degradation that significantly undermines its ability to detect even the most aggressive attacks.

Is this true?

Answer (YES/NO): YES